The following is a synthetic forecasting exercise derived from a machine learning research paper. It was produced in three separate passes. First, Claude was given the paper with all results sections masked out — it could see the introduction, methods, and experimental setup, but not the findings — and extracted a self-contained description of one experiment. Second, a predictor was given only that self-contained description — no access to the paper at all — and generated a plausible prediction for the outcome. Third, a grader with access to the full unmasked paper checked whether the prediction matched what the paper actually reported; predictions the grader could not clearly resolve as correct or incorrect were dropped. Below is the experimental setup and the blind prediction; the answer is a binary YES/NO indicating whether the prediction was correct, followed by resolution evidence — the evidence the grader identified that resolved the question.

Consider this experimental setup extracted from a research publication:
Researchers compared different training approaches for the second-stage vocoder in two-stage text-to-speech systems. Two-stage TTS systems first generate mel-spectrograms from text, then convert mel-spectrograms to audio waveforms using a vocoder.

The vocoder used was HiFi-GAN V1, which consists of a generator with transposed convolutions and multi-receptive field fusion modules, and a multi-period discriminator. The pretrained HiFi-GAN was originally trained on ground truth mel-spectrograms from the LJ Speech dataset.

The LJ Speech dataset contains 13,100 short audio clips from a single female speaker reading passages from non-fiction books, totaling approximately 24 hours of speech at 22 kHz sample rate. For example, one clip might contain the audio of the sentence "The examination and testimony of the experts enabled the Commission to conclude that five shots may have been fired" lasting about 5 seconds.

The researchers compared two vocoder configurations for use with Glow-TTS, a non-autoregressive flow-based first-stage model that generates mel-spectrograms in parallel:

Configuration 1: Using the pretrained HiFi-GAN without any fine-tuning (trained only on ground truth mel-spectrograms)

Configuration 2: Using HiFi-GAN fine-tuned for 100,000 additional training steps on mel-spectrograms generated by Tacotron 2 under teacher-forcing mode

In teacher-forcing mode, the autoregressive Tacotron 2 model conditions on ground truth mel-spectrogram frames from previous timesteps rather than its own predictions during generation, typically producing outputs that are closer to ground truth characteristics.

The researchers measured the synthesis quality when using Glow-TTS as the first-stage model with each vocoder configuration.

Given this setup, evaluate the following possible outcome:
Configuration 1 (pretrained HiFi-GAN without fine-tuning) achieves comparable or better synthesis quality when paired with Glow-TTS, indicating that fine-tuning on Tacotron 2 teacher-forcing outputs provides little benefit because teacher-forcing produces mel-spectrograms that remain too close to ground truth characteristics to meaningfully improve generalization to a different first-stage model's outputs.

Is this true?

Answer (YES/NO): NO